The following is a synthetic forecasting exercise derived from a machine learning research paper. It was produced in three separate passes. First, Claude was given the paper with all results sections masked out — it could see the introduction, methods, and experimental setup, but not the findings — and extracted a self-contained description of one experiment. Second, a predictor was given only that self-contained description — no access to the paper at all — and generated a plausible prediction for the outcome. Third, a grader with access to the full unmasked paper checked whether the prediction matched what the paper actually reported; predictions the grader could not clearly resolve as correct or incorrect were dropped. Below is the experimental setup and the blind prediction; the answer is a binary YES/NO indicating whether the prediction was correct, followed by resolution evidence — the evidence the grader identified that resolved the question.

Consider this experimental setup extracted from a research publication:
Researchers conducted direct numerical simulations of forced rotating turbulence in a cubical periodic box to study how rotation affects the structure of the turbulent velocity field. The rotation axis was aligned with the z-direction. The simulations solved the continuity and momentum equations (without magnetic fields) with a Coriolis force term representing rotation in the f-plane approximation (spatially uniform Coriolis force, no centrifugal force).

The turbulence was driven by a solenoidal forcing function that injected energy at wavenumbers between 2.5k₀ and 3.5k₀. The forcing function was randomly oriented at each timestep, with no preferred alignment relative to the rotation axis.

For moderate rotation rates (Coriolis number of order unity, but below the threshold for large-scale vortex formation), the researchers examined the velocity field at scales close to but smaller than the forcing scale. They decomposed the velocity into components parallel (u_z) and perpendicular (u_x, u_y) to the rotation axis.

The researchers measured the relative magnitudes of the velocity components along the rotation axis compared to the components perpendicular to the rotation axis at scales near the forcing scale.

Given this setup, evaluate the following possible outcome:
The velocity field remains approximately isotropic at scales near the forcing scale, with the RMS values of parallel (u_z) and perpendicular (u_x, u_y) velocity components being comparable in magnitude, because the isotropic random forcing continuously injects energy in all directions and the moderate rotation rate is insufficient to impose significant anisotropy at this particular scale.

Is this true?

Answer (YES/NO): NO